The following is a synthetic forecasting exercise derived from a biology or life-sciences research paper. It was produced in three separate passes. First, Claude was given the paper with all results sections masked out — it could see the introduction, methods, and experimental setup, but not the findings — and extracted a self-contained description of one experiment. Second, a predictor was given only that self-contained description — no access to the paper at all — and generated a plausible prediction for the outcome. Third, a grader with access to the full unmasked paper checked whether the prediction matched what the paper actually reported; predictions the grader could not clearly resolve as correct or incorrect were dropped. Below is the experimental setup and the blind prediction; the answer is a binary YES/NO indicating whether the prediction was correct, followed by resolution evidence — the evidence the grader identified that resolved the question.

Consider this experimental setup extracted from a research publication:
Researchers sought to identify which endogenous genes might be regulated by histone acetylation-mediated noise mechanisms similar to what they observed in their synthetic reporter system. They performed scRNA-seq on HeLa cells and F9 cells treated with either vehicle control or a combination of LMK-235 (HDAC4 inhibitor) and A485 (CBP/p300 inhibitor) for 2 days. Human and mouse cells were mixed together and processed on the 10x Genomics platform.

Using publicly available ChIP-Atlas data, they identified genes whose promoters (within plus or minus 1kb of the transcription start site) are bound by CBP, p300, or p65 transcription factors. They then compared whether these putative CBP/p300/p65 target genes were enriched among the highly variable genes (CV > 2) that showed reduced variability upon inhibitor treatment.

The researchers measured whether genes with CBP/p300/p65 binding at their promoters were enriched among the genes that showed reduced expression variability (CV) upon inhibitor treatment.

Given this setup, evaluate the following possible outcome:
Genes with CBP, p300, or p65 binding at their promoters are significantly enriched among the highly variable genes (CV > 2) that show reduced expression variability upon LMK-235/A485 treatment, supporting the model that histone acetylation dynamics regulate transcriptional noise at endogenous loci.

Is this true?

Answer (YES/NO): NO